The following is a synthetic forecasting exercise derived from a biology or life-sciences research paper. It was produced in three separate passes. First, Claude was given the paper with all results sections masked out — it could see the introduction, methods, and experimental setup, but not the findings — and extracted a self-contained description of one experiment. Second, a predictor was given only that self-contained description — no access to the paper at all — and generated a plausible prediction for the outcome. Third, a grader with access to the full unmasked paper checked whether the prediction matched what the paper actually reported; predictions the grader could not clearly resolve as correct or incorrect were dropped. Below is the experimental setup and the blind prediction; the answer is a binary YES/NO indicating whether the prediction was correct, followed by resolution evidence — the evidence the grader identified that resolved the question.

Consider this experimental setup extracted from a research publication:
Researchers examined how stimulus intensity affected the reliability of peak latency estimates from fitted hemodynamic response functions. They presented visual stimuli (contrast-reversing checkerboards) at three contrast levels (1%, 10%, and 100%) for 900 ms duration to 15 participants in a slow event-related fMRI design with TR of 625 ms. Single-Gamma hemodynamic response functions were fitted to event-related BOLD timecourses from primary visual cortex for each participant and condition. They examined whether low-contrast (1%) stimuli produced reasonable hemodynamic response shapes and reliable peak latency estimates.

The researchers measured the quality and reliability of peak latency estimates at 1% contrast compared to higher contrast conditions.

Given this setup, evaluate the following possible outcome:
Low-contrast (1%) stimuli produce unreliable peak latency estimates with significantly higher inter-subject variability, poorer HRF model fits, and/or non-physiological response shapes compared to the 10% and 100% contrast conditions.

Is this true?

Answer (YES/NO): YES